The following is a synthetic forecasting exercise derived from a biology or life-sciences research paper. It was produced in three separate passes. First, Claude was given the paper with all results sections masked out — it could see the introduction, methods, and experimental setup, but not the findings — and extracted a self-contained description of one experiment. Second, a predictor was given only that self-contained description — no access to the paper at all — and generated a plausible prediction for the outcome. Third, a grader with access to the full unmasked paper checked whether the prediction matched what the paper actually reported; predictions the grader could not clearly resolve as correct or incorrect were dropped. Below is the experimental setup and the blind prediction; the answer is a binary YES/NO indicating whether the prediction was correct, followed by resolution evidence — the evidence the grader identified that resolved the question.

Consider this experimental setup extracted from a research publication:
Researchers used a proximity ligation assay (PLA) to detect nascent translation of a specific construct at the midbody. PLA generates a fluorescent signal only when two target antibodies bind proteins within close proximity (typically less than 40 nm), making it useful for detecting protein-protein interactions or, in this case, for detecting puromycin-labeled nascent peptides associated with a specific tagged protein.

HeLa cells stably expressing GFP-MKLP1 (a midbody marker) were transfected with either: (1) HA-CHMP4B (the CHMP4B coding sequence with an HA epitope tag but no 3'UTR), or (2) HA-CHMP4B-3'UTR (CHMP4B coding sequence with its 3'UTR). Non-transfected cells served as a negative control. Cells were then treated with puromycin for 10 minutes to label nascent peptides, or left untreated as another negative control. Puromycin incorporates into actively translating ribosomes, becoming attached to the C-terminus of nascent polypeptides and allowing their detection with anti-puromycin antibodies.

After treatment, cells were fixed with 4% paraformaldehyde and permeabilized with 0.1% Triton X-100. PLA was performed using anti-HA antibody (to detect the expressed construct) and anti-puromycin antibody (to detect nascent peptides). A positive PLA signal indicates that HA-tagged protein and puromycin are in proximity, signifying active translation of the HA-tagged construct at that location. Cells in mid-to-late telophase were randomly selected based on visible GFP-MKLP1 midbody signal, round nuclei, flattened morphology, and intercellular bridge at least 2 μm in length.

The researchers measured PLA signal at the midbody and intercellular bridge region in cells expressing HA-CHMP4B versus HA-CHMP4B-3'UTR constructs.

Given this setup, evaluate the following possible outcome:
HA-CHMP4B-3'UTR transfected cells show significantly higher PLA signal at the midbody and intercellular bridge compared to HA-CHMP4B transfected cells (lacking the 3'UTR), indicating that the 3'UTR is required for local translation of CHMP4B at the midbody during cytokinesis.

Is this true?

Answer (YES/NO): YES